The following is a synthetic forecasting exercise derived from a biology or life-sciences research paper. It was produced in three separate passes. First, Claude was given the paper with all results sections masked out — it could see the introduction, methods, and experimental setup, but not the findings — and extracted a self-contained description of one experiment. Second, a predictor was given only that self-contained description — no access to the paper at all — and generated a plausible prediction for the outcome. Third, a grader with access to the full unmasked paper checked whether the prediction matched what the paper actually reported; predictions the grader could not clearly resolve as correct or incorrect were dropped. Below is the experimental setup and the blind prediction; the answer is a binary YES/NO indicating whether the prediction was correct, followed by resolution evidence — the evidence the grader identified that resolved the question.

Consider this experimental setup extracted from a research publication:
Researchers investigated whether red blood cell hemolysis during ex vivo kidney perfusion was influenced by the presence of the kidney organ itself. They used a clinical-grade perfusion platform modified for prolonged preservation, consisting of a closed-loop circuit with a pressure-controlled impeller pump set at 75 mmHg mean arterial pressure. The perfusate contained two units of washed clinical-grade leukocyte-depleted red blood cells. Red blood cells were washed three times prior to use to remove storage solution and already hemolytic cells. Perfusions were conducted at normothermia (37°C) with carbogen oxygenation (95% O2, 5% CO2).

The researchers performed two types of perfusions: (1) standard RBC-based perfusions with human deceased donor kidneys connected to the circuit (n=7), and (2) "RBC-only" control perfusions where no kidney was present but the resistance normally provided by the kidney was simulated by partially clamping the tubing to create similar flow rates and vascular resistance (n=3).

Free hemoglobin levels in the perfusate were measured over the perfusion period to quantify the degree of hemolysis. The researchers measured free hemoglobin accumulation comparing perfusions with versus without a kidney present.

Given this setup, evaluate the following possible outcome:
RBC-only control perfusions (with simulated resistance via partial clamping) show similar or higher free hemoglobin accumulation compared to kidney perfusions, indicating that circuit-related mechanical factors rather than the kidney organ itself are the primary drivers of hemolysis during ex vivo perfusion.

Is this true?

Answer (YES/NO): YES